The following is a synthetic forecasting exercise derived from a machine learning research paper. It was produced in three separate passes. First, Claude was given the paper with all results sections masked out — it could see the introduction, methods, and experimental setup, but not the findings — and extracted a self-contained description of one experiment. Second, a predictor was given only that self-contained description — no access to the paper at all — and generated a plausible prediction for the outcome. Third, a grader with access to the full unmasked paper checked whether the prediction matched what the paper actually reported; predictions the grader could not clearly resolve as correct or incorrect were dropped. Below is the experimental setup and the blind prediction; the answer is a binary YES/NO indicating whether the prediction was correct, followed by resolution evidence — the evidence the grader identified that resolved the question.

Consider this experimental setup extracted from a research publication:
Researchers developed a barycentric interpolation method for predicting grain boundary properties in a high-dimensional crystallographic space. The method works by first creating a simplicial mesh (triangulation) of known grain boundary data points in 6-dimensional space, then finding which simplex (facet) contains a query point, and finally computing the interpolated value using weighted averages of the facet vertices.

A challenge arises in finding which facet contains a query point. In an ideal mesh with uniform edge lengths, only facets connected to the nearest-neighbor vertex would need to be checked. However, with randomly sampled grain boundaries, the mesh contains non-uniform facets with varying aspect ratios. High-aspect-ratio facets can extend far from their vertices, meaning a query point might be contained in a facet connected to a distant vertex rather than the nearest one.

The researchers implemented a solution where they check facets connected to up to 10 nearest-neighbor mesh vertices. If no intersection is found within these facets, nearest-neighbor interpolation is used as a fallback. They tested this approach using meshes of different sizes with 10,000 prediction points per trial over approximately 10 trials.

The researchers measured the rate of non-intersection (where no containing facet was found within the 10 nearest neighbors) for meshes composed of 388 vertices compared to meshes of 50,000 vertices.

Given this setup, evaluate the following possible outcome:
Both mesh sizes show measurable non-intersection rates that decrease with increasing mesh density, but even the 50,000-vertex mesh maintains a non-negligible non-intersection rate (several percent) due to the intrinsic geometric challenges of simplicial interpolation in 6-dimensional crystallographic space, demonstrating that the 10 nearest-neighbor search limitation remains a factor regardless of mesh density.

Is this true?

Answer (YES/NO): NO